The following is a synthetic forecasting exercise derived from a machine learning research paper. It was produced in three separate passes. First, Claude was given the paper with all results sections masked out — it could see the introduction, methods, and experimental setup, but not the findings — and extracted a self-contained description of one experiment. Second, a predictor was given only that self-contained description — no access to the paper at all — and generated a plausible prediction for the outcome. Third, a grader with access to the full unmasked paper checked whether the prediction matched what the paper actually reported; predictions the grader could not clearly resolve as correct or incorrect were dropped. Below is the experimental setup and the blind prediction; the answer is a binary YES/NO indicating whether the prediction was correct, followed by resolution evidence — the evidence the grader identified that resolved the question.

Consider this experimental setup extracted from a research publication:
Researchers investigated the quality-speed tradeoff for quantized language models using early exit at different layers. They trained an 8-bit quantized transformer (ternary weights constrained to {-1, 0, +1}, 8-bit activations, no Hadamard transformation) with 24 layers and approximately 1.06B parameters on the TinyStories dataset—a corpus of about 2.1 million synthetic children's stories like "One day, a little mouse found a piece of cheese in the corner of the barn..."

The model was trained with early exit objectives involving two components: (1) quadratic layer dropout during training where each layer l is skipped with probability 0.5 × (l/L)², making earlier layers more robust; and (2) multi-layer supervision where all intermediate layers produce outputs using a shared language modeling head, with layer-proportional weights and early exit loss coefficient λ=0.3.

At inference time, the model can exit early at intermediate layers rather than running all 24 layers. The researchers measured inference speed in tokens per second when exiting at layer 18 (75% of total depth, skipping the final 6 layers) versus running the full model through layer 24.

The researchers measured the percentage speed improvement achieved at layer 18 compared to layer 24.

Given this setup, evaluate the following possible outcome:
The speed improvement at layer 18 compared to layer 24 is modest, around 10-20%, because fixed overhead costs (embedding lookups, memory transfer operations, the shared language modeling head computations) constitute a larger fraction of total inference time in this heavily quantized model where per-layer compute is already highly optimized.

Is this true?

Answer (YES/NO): NO